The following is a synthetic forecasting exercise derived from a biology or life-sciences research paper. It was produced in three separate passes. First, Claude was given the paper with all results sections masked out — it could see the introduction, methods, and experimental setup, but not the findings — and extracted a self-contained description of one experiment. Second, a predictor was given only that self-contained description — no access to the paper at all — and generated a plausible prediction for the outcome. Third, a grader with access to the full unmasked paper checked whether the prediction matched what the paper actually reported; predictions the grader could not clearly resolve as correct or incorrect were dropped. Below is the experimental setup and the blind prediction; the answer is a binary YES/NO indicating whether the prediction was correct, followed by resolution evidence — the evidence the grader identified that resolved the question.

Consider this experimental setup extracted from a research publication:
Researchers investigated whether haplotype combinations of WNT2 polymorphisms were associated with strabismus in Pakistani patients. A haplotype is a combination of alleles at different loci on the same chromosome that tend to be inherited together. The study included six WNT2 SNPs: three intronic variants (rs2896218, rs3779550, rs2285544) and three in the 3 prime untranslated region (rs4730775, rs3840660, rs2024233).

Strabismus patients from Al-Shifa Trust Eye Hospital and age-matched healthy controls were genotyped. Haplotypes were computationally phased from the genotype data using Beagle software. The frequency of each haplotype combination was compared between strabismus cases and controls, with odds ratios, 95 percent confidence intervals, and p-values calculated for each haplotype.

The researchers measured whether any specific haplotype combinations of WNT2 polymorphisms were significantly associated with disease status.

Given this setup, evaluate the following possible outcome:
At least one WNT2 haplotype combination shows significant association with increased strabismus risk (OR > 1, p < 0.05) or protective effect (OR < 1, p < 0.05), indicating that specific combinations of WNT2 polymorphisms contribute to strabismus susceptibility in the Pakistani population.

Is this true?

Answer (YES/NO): YES